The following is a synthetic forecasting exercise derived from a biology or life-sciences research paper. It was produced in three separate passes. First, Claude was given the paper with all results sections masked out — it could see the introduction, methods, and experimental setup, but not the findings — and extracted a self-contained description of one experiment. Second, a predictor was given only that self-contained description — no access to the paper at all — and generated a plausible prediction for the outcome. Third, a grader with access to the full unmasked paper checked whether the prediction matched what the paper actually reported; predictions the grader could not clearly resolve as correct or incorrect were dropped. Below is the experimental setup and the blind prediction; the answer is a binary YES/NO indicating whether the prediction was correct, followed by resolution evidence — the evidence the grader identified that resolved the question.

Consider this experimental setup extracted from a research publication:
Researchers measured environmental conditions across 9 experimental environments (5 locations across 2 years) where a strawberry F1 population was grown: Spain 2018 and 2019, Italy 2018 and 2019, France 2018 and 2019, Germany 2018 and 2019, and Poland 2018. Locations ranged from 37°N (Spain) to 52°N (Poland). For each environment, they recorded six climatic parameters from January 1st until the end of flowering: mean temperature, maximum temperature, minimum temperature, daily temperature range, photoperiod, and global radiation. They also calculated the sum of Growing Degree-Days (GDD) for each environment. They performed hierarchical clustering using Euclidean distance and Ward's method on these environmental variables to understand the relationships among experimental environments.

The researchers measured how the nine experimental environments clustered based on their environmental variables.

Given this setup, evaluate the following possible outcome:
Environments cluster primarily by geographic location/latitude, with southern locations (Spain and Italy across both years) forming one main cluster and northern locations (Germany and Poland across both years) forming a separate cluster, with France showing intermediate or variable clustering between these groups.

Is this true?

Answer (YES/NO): NO